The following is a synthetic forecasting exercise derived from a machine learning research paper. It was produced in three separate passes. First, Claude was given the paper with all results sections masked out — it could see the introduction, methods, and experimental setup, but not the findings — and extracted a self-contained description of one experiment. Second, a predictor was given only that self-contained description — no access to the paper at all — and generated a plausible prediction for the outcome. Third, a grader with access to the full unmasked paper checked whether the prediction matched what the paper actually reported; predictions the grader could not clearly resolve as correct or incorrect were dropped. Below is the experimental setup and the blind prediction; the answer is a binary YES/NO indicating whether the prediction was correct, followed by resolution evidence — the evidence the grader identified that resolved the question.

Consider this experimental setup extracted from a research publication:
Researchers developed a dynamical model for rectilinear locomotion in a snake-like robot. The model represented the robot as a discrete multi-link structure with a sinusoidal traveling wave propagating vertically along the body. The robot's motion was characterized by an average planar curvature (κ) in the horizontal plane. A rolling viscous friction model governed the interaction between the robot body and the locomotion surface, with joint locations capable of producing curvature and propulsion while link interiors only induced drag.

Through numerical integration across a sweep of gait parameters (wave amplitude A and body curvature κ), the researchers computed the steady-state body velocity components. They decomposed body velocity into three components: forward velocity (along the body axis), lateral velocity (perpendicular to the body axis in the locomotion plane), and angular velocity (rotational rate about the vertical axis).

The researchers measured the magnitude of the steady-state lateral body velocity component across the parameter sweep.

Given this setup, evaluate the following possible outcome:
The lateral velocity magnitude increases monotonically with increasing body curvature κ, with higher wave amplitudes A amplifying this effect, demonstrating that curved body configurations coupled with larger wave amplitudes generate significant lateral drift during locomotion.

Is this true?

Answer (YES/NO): NO